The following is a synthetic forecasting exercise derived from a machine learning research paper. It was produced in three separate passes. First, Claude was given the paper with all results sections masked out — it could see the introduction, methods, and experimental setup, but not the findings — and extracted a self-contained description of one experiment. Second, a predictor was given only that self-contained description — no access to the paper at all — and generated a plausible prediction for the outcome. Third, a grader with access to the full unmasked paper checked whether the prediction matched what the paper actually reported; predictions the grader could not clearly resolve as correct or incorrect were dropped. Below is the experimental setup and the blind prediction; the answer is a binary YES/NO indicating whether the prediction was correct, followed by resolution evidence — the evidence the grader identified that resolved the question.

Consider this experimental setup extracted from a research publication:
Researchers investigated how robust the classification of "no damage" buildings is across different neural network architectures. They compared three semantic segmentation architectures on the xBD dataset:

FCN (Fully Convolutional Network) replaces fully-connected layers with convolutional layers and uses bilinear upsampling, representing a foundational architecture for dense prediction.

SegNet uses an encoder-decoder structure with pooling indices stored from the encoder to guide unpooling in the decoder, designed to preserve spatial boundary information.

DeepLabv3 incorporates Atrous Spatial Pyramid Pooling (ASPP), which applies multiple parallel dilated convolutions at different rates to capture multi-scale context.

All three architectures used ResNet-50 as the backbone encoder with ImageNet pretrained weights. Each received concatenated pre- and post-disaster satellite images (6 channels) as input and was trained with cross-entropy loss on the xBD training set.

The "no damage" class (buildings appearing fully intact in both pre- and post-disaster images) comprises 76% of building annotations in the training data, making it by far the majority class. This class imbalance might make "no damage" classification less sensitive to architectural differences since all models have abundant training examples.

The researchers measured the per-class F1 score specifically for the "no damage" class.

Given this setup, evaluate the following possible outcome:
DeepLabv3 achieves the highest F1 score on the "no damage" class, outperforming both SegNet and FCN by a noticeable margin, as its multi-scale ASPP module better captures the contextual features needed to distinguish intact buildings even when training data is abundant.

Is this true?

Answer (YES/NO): NO